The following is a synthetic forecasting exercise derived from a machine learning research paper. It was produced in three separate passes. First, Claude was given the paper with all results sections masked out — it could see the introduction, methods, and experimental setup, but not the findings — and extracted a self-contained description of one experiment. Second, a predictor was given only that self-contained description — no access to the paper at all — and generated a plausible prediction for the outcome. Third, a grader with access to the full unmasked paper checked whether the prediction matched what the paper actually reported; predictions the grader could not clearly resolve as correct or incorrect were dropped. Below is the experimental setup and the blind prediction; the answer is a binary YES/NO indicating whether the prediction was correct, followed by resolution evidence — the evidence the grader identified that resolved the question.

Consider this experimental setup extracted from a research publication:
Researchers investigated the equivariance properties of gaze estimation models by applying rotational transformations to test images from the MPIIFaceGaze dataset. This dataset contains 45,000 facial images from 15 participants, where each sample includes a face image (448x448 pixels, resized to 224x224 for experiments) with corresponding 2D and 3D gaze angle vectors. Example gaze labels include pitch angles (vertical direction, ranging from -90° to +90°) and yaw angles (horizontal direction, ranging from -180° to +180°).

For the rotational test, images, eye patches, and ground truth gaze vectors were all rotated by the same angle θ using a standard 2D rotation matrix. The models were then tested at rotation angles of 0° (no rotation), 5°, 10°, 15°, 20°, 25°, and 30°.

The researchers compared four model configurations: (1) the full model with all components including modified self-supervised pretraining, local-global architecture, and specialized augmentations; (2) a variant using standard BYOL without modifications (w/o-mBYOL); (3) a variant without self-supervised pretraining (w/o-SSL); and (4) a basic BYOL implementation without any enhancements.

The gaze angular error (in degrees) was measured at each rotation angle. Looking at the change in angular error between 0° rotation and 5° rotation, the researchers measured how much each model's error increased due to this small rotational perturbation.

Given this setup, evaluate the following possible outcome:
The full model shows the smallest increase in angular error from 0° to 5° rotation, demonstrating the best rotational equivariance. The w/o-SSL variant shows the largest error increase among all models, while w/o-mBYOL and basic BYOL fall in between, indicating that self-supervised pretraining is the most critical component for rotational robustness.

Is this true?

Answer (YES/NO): NO